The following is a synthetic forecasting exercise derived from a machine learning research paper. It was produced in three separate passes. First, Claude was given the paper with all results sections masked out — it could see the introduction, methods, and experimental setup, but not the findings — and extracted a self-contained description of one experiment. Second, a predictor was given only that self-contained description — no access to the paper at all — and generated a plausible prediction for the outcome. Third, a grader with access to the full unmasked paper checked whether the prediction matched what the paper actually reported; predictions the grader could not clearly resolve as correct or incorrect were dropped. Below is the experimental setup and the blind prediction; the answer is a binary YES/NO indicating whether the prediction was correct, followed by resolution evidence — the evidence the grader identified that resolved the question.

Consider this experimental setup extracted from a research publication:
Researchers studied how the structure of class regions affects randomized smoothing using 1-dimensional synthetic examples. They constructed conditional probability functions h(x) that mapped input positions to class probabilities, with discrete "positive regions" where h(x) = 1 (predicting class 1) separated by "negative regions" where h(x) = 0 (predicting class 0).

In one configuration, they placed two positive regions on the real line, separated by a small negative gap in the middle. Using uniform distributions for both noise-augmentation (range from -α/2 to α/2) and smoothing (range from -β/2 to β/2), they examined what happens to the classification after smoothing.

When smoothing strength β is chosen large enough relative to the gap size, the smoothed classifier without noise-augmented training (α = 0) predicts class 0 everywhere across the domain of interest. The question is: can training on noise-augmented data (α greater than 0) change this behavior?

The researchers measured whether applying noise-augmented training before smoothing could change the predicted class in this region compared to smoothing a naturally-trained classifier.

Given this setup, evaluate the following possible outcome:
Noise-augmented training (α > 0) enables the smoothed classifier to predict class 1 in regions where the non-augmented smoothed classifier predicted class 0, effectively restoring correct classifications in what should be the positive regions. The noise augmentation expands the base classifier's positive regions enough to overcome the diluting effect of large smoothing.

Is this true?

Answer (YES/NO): YES